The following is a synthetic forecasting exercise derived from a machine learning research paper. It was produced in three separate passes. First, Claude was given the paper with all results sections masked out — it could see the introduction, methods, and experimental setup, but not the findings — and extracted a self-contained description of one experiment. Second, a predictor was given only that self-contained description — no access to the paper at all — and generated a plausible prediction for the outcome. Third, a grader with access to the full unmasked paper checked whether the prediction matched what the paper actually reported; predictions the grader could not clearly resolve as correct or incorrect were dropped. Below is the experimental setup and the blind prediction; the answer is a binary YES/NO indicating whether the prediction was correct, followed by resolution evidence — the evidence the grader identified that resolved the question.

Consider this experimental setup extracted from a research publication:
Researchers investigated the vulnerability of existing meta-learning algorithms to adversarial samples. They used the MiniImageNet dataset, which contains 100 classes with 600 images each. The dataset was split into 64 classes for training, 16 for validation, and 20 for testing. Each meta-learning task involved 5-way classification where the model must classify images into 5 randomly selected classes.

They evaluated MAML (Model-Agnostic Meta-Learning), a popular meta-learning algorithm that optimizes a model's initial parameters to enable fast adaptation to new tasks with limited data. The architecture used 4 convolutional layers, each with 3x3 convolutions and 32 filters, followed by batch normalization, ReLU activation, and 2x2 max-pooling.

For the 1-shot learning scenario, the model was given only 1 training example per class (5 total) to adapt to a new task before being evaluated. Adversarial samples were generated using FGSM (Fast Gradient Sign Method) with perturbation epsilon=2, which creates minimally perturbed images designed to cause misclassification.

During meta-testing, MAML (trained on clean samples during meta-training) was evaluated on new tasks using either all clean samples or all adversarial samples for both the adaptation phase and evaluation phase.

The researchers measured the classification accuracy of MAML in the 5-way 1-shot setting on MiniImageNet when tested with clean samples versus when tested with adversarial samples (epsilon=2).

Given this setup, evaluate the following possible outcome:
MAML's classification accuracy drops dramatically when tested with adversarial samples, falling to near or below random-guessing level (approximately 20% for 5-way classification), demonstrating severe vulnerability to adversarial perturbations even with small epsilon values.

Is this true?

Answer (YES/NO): NO